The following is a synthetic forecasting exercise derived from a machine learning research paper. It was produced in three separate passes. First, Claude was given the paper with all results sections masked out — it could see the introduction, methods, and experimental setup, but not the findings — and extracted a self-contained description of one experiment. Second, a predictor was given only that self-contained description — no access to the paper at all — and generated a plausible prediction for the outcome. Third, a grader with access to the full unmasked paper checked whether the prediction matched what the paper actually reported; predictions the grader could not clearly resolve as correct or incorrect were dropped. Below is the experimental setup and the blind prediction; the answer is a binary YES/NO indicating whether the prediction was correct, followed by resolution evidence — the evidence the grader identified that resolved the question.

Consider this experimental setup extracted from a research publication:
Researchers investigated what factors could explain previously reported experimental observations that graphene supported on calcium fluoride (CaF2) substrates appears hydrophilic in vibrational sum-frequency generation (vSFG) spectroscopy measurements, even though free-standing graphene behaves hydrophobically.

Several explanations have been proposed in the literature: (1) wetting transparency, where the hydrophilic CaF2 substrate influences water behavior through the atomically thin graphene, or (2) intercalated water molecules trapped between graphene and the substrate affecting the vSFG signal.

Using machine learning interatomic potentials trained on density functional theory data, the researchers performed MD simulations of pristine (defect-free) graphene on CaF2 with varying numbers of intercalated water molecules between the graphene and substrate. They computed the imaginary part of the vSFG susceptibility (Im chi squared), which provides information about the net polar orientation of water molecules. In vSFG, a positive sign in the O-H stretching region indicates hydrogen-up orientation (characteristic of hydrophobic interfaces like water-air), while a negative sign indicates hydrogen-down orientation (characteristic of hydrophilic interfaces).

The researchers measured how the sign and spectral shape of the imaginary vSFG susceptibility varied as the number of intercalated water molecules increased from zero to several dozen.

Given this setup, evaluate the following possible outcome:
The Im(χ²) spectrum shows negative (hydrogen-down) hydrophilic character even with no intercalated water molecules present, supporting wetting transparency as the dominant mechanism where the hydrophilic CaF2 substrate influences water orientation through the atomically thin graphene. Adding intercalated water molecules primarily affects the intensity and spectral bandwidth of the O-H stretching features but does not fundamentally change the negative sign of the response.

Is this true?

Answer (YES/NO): NO